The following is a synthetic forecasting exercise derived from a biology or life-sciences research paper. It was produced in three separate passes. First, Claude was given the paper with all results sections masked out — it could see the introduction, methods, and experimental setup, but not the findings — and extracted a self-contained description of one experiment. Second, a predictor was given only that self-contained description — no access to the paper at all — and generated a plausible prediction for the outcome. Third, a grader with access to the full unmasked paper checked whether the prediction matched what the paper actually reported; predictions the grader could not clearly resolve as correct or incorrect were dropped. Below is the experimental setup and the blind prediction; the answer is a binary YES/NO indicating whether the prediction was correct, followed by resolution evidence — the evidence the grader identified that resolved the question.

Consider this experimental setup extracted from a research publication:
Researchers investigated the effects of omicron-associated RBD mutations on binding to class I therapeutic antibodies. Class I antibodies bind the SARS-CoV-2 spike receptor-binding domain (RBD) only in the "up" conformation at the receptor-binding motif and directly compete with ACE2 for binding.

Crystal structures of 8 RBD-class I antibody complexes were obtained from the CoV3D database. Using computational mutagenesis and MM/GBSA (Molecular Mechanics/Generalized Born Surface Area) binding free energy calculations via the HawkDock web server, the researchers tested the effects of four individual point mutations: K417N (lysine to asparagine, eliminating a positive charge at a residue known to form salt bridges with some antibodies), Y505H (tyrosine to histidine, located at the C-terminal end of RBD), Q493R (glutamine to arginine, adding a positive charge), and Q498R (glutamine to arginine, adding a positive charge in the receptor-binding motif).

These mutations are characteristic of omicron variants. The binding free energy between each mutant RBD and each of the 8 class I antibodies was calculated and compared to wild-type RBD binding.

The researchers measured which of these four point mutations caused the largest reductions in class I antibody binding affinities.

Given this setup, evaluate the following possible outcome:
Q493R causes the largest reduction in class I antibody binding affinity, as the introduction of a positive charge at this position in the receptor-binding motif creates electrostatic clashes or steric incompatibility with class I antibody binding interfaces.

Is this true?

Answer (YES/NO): NO